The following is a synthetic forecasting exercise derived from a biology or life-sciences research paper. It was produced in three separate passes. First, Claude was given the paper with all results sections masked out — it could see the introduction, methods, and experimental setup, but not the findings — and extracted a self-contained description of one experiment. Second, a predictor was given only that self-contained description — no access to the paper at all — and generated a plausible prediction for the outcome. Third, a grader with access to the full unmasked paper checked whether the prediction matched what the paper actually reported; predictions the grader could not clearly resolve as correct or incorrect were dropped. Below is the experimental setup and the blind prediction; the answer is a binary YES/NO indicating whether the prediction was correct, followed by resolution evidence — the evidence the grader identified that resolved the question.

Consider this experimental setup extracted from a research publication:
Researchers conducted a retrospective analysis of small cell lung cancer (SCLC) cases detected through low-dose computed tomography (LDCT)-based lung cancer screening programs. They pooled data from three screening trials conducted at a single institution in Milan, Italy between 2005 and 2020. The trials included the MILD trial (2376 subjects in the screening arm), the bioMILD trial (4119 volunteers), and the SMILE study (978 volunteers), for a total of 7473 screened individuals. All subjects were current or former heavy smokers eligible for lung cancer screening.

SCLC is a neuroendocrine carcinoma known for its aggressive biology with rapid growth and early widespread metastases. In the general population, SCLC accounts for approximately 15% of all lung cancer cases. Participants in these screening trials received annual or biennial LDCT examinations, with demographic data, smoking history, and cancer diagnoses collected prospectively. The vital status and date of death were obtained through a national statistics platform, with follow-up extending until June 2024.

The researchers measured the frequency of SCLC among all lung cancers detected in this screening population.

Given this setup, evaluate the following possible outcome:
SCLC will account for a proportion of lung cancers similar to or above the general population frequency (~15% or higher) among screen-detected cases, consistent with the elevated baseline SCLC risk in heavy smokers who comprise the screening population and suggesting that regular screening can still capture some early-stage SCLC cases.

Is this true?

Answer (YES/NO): NO